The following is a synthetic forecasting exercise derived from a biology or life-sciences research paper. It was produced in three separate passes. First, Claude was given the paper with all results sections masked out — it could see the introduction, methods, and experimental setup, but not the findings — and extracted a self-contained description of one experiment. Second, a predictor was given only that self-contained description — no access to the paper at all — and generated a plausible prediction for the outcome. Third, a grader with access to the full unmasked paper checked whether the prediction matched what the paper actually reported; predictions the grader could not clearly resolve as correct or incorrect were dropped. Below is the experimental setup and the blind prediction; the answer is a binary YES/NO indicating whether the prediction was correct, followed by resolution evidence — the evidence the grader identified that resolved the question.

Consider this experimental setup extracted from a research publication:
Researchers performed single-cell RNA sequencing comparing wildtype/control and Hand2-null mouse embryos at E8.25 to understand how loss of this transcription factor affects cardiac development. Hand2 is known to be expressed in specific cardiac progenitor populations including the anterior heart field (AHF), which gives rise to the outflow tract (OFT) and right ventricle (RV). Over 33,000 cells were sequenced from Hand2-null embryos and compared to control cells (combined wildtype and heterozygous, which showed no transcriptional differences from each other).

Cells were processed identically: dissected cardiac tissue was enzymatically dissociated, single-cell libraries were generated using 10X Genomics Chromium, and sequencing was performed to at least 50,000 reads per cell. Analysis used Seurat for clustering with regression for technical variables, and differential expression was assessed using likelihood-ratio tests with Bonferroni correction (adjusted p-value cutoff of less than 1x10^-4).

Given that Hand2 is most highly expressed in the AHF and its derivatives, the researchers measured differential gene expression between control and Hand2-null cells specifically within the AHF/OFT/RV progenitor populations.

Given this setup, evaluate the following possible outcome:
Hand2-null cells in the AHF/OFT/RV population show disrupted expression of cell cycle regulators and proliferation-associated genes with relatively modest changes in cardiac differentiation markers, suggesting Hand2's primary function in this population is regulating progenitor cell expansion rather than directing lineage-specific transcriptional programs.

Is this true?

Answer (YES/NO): NO